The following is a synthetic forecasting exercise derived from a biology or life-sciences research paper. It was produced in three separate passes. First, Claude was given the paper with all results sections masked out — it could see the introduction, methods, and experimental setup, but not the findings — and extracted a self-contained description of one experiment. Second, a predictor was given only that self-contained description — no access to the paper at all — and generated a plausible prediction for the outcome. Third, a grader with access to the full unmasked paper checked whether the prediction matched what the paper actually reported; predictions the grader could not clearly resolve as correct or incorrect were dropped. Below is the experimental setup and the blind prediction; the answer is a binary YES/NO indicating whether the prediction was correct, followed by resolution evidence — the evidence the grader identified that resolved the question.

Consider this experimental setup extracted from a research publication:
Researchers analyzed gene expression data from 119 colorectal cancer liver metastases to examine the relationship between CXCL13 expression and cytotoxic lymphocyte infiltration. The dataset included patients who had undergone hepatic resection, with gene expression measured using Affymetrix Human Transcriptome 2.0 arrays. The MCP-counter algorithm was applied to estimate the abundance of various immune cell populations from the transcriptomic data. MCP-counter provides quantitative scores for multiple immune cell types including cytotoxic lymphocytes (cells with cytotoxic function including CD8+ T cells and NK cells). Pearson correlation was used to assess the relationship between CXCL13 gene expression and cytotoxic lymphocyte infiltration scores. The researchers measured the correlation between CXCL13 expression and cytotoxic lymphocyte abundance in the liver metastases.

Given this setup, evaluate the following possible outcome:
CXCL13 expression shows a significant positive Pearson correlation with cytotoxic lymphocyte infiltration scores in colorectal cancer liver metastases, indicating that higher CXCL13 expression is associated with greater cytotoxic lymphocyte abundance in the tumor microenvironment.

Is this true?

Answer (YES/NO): YES